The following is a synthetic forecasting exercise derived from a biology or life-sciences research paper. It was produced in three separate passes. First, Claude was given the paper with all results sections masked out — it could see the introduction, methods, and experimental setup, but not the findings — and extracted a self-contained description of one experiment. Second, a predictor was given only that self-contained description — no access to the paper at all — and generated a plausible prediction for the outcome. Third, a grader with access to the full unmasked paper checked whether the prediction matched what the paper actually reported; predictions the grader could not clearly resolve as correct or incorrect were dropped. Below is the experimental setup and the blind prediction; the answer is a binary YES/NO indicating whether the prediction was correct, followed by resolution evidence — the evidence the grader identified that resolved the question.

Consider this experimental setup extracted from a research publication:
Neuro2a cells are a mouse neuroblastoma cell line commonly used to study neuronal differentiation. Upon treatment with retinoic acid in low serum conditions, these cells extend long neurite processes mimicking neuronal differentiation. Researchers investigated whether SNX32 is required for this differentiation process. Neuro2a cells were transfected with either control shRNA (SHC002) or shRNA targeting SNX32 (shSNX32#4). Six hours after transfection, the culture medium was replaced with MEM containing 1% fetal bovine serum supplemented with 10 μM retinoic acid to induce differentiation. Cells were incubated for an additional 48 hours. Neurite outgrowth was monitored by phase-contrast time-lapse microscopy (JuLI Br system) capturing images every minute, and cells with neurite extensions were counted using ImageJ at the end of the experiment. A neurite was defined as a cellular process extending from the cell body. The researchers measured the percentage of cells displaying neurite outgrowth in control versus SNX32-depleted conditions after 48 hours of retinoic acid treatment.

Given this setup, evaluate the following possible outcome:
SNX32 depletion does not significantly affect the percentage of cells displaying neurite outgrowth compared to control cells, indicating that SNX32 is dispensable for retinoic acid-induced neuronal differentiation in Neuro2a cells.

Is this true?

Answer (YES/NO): NO